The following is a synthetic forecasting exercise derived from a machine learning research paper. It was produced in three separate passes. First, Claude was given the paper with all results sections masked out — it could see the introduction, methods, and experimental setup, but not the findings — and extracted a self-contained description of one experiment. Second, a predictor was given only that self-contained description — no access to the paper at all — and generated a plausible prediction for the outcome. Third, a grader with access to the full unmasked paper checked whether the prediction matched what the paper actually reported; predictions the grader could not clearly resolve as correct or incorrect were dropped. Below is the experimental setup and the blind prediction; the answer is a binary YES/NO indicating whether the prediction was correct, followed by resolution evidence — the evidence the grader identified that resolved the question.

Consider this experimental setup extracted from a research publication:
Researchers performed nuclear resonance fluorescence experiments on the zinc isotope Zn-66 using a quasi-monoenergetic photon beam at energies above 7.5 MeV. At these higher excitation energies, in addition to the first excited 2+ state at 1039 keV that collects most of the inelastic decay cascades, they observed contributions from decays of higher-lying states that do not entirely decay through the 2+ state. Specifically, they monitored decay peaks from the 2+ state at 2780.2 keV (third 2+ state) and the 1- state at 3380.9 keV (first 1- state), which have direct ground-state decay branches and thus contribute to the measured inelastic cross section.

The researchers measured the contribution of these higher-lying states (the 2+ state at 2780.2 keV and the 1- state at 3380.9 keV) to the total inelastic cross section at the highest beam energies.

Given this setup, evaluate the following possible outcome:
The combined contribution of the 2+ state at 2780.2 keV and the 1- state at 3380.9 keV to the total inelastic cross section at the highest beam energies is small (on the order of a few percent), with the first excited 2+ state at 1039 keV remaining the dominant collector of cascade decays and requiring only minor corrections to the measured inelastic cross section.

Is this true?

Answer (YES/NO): NO